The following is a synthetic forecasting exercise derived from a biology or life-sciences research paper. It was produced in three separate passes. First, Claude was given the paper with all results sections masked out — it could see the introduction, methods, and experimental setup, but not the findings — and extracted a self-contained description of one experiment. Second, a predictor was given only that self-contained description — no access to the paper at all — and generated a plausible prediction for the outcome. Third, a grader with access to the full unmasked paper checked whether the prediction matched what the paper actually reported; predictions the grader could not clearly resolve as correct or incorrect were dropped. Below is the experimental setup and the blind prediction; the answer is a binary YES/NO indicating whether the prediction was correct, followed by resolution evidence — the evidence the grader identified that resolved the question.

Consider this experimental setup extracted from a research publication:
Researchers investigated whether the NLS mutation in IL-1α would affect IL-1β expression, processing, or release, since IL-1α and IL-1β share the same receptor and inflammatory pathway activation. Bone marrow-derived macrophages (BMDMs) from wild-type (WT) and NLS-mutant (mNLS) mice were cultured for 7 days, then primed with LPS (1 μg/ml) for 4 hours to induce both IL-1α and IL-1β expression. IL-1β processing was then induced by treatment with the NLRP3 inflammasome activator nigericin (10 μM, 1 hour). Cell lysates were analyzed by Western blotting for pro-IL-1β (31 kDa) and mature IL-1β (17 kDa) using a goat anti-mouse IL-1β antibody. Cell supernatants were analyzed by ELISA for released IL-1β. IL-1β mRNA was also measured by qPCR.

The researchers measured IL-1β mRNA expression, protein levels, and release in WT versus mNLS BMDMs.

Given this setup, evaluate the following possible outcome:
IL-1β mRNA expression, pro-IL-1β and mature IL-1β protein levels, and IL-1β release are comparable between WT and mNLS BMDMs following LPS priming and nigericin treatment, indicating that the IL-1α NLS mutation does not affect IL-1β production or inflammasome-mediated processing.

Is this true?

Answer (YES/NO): YES